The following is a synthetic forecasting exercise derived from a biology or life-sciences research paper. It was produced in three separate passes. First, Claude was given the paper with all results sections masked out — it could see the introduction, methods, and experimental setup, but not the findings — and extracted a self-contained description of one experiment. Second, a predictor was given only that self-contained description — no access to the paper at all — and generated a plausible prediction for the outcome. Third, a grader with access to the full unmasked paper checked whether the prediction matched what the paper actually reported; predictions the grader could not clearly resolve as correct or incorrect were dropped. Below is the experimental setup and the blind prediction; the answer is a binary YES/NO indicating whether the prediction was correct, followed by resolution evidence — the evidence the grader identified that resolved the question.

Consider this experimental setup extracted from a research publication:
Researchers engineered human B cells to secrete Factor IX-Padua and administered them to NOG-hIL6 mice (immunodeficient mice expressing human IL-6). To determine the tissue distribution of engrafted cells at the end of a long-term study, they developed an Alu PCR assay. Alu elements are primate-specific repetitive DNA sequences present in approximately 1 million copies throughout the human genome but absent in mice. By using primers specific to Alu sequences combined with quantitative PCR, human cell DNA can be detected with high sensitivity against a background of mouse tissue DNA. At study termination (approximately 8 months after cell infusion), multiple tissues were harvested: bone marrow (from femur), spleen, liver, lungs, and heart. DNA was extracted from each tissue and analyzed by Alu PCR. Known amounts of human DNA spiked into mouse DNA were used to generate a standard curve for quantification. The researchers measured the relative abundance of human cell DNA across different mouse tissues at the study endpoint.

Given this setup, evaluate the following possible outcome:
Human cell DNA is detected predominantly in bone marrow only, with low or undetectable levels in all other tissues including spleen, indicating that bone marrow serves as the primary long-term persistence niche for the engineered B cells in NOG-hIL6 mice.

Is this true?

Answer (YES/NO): YES